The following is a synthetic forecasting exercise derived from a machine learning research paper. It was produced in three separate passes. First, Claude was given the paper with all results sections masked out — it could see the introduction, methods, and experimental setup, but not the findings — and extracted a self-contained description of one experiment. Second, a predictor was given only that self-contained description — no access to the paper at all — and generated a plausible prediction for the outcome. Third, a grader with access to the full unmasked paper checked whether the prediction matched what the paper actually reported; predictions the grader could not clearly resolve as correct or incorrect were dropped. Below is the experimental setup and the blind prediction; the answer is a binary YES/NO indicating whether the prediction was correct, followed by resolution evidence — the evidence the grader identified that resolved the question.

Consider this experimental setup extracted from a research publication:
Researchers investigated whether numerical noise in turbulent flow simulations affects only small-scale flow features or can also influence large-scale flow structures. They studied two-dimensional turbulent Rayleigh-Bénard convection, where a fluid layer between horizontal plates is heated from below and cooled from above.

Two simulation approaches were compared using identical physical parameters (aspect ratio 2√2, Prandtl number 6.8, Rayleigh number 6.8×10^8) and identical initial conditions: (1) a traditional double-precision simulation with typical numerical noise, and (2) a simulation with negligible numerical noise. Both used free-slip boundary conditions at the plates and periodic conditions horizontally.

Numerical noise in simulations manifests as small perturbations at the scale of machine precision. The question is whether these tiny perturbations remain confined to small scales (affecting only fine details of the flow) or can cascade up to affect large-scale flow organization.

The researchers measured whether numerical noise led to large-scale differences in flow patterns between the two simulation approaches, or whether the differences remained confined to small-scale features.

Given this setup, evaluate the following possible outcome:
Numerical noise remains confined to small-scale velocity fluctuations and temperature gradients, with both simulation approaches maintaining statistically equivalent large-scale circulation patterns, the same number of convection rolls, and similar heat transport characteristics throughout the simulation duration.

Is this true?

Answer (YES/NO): NO